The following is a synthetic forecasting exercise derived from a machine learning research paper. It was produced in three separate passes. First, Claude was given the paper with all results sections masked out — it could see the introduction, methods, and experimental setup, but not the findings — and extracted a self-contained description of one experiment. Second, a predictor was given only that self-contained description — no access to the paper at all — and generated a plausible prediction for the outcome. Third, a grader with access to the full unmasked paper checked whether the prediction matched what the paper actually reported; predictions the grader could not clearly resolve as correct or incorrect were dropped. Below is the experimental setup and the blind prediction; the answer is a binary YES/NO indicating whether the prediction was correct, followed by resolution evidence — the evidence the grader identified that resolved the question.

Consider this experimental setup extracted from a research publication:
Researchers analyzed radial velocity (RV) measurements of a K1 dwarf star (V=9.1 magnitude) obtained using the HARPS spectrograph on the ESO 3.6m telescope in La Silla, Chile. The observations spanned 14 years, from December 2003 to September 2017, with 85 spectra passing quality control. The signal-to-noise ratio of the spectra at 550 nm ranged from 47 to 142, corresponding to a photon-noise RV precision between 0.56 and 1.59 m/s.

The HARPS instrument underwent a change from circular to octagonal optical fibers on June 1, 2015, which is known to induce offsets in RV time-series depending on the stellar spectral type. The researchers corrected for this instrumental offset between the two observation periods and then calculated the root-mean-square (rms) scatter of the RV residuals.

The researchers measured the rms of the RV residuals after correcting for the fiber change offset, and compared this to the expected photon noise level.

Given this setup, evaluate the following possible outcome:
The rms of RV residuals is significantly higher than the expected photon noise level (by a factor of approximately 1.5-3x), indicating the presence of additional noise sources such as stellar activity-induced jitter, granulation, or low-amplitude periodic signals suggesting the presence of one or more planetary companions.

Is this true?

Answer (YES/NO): NO